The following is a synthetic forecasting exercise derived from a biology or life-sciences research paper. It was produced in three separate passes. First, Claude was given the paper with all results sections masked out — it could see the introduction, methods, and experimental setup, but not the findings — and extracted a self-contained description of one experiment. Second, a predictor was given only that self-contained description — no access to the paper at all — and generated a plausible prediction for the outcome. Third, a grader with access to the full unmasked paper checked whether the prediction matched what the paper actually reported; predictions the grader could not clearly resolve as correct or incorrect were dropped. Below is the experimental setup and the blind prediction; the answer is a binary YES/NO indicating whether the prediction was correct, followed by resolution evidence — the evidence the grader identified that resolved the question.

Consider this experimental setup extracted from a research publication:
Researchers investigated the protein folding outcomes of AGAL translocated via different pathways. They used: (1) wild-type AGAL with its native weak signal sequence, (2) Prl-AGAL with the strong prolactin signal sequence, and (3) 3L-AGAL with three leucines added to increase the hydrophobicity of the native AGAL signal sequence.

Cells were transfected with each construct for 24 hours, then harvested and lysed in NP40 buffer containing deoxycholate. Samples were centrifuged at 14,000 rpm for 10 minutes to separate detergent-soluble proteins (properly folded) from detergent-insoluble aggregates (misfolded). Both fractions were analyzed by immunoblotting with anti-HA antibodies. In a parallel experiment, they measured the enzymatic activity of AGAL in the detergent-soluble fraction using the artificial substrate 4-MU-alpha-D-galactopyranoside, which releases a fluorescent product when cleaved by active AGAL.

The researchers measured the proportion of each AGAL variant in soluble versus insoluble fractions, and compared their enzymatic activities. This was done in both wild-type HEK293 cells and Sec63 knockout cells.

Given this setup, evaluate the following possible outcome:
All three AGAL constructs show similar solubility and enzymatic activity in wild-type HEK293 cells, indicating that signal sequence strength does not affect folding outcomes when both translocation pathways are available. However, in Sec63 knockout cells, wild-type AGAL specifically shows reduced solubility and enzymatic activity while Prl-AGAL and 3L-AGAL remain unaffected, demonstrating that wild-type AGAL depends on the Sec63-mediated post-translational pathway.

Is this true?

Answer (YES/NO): NO